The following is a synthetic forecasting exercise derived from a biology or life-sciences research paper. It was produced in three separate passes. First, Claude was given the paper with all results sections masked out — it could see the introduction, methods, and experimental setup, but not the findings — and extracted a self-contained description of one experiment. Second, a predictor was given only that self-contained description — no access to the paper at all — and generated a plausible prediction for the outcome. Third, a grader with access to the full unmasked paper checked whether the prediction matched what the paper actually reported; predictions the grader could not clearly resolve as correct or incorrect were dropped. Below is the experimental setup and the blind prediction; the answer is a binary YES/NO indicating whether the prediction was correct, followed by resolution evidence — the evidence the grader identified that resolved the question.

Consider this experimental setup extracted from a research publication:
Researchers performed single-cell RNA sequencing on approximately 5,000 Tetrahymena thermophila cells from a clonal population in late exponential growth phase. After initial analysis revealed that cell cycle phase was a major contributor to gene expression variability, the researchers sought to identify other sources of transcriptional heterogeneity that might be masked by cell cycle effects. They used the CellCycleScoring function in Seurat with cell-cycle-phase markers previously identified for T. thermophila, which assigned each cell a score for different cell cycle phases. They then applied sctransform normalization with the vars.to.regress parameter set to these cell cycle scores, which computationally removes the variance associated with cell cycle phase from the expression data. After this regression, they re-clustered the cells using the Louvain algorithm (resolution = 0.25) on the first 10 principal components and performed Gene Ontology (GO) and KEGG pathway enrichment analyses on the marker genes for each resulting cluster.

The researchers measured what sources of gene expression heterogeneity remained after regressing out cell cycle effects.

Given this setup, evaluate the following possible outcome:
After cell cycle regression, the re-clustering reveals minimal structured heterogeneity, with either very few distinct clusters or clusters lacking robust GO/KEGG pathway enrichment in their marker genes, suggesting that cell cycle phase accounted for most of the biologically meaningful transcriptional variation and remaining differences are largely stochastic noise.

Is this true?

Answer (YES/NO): NO